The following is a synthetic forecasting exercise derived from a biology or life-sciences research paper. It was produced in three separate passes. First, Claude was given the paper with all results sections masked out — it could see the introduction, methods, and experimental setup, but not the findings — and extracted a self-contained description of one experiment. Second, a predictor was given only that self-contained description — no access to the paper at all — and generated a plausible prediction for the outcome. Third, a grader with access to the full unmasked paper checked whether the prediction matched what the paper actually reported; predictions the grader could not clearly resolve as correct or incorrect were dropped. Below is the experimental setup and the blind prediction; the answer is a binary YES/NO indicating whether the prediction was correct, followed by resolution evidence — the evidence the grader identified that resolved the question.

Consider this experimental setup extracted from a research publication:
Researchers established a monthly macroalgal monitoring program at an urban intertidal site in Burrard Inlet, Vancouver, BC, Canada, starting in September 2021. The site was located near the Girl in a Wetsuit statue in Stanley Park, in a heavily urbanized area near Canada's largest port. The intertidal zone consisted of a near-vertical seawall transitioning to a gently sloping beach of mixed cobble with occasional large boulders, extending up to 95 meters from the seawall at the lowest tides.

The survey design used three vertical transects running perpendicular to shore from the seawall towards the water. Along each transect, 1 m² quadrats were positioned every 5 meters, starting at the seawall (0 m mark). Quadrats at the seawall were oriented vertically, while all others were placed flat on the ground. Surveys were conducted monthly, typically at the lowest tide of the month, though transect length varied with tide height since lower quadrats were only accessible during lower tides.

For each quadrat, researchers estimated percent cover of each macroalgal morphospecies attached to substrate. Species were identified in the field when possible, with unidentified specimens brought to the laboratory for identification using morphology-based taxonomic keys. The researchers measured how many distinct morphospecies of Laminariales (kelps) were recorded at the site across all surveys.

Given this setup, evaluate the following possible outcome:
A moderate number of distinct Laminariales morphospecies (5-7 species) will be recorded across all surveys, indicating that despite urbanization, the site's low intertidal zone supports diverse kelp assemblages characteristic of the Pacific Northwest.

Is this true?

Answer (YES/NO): NO